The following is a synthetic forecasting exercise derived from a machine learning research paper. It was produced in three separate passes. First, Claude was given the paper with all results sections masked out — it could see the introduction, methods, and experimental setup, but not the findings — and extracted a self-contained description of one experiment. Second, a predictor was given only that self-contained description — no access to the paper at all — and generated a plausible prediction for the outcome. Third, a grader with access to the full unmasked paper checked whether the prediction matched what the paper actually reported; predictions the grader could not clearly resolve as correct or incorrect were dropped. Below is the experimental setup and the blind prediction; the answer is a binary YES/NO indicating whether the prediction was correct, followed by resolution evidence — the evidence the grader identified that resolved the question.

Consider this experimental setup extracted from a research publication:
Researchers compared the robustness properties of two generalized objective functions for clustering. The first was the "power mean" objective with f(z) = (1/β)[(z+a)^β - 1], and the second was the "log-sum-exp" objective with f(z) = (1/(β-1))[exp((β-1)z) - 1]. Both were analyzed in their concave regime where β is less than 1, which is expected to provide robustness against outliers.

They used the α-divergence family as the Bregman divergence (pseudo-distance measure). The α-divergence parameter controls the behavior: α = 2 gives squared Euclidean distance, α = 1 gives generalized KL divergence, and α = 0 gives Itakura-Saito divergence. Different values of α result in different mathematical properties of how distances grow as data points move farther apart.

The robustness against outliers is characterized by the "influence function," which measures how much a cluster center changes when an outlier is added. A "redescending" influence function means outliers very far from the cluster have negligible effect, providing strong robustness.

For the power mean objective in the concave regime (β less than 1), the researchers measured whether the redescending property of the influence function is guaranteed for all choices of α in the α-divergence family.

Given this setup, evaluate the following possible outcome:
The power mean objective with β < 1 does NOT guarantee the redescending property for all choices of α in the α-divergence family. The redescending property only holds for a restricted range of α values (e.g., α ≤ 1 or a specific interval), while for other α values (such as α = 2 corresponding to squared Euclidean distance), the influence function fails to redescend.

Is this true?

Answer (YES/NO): YES